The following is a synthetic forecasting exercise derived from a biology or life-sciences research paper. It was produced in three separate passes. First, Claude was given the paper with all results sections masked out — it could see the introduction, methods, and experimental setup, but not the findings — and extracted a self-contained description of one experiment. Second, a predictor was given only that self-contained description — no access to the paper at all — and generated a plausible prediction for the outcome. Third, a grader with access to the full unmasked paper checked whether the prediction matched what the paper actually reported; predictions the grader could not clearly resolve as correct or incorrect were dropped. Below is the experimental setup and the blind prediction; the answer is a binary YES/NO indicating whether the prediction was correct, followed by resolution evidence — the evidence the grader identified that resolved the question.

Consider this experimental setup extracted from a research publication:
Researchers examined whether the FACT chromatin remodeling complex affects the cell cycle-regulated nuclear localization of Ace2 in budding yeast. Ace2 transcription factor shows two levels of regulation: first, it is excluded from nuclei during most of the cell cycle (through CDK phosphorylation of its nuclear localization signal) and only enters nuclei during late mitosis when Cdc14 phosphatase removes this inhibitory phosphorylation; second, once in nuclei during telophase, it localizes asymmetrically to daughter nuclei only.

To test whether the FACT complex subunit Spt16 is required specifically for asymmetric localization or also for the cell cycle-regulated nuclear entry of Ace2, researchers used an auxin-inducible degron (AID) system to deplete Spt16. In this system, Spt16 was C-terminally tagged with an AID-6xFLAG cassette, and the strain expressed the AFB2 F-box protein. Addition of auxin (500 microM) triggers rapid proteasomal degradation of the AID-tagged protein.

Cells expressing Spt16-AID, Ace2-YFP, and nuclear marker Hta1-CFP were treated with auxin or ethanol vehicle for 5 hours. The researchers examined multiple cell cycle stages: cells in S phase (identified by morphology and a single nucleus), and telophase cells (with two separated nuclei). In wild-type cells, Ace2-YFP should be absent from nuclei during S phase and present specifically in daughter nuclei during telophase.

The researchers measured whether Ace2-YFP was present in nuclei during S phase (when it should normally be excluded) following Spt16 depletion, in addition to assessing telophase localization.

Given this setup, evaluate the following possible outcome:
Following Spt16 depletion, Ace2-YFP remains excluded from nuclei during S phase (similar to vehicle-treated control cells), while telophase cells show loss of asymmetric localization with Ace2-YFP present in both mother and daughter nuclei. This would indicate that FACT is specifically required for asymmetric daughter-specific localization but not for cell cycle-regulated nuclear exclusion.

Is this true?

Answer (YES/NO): NO